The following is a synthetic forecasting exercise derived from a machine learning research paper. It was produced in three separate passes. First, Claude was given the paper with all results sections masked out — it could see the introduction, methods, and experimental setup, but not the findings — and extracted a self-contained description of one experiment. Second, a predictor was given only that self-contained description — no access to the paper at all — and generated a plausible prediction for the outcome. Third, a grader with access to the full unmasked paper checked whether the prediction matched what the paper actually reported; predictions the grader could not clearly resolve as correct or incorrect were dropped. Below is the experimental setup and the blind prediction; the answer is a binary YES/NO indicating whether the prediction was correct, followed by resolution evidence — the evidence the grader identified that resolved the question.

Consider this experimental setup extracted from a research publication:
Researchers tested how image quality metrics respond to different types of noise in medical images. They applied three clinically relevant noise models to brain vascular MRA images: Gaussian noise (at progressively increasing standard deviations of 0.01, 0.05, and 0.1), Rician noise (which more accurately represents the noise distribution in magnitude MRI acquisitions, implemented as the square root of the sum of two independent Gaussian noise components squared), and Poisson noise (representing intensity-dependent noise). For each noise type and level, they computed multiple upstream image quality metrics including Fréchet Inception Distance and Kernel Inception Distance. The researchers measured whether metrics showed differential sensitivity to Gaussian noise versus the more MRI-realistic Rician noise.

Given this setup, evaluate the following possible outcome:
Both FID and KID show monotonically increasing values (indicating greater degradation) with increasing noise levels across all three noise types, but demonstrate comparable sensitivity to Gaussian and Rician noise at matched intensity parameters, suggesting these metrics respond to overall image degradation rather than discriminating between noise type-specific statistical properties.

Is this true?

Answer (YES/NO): YES